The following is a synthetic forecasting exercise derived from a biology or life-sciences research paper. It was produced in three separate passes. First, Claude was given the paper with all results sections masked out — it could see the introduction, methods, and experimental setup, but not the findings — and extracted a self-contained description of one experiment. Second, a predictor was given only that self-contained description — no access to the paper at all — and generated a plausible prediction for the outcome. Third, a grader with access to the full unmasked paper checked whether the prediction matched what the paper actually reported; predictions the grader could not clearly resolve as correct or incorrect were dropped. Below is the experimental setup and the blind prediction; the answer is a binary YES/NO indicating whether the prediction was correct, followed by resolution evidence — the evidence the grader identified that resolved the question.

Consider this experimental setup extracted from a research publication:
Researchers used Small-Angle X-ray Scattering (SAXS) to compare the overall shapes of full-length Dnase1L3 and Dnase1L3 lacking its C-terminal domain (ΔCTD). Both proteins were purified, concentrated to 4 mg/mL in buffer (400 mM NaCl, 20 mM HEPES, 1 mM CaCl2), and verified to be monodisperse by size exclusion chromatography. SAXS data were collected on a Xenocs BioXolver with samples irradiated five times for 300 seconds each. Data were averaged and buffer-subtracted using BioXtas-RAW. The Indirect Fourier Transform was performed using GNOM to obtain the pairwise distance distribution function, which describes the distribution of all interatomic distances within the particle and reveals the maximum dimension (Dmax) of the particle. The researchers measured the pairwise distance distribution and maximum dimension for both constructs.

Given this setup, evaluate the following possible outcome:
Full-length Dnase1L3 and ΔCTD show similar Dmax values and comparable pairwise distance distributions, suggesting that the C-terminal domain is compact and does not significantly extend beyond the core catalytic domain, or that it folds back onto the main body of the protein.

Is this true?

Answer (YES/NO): NO